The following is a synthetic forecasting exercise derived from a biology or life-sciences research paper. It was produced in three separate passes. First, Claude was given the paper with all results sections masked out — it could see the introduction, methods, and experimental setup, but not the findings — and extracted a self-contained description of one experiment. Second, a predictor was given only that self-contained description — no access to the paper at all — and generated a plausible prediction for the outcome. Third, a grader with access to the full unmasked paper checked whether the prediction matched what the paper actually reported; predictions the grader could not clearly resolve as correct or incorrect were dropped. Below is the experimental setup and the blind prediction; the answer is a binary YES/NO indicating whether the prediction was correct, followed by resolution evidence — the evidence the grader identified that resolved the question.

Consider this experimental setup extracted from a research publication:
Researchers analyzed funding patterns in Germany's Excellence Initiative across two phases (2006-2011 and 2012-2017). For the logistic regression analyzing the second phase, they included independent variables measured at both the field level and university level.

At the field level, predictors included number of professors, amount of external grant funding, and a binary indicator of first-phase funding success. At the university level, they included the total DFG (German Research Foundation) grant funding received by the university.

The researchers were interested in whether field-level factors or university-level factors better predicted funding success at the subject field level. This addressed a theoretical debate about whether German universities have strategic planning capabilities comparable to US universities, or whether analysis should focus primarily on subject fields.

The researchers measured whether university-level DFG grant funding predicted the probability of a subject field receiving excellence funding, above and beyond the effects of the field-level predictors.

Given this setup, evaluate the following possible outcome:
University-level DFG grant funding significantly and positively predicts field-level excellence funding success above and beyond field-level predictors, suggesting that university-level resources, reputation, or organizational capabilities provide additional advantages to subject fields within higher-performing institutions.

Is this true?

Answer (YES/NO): NO